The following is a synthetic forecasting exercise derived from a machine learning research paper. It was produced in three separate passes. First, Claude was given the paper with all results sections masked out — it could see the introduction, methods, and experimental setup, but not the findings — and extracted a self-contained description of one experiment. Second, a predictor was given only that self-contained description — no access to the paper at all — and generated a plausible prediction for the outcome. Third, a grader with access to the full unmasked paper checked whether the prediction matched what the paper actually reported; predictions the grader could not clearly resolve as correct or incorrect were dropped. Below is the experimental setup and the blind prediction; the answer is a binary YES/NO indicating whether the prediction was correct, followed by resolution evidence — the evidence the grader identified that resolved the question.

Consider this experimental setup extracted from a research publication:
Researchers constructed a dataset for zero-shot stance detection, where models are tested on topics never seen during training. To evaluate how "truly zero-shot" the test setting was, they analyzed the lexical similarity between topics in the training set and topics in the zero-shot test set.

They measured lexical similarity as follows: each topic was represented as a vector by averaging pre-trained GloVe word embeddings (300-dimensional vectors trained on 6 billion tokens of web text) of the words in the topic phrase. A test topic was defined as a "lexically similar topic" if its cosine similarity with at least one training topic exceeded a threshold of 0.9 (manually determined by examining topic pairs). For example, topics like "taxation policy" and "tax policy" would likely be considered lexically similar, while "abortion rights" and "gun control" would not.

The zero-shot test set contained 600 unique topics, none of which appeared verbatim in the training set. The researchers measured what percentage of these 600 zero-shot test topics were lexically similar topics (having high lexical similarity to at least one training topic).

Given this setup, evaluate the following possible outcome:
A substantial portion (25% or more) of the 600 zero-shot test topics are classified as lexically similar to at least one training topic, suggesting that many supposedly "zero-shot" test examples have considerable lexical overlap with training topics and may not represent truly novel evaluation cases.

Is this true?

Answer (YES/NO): NO